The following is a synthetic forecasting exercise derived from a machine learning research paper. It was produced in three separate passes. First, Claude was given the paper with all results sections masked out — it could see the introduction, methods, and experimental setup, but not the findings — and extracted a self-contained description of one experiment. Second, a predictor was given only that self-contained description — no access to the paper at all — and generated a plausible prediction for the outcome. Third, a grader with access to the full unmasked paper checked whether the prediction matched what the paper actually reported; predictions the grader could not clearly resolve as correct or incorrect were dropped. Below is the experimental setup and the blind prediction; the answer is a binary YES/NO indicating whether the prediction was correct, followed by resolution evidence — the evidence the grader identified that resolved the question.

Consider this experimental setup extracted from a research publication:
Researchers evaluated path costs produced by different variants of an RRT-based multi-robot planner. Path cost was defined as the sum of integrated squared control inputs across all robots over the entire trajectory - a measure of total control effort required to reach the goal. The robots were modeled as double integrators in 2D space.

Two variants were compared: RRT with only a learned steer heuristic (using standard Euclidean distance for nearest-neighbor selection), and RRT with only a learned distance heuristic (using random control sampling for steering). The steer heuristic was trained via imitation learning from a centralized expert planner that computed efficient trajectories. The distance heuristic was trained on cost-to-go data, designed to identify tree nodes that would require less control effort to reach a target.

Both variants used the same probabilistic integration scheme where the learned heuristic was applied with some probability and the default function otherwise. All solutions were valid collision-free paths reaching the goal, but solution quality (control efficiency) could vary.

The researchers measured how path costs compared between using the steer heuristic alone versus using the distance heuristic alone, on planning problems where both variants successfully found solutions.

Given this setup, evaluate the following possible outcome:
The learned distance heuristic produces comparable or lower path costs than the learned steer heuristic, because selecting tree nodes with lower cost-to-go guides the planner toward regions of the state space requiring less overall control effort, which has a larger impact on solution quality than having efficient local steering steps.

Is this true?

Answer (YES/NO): NO